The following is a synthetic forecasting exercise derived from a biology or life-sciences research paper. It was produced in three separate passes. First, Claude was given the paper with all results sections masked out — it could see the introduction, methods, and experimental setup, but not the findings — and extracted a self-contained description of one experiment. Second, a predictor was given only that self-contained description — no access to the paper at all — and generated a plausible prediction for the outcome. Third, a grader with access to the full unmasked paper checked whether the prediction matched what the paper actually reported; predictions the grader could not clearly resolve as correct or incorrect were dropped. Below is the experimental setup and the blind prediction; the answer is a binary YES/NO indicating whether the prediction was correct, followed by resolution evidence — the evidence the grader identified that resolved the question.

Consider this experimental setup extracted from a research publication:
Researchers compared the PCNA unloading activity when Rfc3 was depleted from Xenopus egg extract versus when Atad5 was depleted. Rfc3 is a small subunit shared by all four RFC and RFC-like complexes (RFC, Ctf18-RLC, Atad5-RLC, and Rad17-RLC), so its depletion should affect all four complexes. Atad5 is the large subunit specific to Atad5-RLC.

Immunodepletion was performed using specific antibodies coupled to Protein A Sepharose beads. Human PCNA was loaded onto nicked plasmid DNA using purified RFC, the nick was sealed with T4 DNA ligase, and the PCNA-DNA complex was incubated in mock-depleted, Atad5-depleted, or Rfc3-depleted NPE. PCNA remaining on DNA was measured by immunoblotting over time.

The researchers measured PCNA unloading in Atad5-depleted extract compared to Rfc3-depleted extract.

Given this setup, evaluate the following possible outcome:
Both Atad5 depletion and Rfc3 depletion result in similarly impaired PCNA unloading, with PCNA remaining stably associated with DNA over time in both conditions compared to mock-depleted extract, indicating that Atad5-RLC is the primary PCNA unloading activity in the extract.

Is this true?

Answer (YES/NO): YES